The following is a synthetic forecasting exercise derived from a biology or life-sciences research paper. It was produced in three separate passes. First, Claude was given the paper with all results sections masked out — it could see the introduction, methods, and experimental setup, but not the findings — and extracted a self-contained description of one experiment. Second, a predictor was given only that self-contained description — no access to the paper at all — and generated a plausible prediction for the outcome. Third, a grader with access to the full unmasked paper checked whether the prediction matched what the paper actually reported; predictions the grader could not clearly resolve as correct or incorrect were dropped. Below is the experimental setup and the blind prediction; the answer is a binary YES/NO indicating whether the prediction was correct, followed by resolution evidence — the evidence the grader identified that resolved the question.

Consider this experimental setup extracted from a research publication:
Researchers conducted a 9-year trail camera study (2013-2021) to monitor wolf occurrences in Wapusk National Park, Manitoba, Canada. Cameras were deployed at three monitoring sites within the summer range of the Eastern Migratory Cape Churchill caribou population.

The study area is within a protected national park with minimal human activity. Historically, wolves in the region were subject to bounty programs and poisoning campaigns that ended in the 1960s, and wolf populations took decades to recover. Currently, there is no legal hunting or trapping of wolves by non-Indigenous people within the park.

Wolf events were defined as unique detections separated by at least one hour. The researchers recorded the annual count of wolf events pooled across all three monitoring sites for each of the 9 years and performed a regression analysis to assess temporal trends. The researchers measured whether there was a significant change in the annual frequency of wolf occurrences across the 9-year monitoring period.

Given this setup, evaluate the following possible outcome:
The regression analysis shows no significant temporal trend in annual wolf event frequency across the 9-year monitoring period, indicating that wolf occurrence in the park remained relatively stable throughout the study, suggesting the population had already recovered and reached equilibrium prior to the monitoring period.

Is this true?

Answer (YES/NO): YES